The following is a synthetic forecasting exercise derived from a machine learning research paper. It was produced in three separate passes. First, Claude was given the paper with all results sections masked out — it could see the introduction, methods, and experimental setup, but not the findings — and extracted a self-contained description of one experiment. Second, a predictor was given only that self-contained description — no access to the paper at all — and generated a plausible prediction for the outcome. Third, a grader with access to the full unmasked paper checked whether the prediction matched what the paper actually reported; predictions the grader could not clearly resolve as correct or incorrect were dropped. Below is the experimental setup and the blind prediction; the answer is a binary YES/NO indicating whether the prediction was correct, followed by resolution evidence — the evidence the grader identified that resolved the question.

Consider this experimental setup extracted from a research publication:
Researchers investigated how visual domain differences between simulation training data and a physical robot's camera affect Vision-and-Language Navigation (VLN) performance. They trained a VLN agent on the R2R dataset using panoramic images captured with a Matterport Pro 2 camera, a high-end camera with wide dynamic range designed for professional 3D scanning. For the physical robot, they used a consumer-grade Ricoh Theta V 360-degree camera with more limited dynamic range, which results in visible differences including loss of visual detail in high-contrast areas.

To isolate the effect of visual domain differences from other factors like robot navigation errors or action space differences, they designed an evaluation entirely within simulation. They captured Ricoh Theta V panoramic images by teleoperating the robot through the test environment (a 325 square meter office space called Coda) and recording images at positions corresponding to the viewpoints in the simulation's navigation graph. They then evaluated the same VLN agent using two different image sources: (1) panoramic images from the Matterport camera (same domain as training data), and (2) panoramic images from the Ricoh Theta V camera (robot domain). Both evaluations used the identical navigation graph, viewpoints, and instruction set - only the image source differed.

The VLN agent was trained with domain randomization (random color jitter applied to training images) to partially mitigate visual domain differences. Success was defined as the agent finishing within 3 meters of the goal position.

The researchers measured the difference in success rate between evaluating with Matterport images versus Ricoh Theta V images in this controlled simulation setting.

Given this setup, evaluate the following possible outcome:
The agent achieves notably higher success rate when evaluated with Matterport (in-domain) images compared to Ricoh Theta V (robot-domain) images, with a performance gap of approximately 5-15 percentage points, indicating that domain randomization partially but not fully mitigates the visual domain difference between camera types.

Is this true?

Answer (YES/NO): NO